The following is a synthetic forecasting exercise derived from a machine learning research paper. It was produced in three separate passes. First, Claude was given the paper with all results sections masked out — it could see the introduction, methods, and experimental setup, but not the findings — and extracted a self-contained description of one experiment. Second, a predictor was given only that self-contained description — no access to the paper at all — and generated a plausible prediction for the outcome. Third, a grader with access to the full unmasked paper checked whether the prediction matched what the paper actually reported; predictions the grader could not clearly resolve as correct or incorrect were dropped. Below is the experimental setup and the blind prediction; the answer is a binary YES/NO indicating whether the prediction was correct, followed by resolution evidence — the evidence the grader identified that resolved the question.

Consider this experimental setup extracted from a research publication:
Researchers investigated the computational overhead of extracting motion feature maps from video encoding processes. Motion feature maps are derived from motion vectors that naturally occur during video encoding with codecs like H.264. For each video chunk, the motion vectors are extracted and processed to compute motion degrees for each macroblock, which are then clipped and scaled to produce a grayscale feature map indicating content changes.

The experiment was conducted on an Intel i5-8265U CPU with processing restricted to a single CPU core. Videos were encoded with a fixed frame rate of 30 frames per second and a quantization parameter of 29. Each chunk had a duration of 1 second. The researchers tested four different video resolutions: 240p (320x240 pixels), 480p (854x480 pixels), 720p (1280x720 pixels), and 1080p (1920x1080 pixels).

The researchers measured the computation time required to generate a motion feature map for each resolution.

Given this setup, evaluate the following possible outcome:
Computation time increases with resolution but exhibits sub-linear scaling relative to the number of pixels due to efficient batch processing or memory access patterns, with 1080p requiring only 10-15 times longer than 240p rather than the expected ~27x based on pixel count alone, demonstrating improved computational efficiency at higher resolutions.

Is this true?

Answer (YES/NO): NO